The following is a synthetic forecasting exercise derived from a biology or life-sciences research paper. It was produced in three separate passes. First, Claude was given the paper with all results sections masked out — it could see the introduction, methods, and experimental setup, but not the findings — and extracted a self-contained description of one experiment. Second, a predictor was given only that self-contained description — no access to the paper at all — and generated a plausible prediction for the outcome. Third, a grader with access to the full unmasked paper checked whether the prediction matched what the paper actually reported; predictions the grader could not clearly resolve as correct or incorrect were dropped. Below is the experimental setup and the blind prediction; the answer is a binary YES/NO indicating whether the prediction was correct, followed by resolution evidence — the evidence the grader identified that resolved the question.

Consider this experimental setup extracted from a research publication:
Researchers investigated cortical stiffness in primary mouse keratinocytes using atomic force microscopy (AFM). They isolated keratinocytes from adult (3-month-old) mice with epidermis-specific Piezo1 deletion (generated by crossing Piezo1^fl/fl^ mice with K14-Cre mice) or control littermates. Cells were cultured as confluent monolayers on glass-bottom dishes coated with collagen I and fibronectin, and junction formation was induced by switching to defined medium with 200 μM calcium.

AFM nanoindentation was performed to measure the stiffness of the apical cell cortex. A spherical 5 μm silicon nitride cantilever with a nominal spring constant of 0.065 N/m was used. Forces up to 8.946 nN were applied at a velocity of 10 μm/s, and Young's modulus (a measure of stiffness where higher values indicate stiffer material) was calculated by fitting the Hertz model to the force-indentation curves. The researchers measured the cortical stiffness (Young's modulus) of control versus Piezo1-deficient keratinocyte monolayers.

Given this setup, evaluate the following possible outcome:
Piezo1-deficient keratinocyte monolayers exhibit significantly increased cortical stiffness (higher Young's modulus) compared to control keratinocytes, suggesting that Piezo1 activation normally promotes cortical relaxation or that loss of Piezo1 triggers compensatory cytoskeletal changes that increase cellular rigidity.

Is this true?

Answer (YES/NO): NO